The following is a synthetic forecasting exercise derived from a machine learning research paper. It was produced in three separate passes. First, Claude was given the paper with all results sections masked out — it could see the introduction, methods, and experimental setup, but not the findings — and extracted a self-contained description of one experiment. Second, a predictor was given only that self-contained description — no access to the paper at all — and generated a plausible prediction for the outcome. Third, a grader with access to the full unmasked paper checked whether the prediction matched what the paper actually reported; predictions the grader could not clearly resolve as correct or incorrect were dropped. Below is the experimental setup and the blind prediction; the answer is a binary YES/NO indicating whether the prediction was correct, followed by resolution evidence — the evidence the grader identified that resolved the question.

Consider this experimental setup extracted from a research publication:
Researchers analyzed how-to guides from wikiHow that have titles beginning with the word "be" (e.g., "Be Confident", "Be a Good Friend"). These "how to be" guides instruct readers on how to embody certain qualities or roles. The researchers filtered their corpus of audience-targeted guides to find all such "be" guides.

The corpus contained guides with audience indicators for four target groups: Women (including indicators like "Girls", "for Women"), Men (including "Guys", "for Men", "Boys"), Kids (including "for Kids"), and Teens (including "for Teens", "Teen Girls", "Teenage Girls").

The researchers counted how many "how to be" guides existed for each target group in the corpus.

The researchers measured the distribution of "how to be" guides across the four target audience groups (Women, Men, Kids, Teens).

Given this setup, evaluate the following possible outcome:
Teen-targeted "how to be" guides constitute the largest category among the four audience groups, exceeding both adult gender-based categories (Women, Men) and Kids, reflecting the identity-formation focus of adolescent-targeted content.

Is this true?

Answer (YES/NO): NO